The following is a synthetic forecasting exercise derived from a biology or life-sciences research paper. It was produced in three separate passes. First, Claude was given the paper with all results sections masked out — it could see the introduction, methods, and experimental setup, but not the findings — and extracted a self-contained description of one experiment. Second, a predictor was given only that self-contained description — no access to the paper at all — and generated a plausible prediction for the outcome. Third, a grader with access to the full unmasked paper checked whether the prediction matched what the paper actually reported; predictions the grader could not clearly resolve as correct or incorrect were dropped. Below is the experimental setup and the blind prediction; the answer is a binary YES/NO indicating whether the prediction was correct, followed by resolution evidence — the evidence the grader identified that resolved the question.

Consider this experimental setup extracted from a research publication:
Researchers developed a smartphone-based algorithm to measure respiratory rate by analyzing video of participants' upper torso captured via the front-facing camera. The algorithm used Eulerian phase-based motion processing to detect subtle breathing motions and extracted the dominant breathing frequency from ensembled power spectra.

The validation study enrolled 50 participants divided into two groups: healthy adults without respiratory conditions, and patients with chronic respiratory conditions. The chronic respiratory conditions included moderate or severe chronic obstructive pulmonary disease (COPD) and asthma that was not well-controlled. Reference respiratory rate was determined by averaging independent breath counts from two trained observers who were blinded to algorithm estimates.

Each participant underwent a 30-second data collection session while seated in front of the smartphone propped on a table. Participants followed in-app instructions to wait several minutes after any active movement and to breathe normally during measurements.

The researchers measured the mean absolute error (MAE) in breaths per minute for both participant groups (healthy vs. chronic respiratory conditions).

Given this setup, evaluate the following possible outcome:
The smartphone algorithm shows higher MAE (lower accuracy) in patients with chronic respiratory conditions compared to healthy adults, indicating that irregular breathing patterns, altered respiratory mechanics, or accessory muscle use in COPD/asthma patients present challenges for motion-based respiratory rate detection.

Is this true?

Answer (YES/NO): NO